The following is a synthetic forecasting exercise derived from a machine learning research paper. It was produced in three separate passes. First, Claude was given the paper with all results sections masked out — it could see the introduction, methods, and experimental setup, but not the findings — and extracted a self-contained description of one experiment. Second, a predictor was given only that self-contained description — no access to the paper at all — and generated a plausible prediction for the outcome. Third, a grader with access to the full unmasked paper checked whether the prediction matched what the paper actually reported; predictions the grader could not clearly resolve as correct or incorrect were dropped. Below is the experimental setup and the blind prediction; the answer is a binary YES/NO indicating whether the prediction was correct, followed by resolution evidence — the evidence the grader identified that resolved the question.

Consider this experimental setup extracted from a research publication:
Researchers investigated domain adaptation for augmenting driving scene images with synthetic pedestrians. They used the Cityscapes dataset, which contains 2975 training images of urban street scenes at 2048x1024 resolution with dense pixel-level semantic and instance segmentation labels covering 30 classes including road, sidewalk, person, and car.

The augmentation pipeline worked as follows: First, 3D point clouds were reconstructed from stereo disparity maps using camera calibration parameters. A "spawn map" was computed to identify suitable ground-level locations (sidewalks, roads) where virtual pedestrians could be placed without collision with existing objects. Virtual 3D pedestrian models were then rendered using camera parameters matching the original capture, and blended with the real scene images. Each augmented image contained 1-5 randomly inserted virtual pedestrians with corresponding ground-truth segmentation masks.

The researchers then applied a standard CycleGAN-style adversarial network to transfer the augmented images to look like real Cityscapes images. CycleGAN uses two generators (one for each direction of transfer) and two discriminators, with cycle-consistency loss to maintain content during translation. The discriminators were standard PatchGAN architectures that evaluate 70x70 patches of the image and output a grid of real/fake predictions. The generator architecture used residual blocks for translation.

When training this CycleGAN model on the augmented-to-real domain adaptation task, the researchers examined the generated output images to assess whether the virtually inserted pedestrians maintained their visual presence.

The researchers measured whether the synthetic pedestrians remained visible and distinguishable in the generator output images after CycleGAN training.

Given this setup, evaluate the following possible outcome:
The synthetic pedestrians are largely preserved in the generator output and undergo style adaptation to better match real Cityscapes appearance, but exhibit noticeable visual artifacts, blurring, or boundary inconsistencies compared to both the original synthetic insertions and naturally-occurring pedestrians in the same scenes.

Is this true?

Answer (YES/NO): NO